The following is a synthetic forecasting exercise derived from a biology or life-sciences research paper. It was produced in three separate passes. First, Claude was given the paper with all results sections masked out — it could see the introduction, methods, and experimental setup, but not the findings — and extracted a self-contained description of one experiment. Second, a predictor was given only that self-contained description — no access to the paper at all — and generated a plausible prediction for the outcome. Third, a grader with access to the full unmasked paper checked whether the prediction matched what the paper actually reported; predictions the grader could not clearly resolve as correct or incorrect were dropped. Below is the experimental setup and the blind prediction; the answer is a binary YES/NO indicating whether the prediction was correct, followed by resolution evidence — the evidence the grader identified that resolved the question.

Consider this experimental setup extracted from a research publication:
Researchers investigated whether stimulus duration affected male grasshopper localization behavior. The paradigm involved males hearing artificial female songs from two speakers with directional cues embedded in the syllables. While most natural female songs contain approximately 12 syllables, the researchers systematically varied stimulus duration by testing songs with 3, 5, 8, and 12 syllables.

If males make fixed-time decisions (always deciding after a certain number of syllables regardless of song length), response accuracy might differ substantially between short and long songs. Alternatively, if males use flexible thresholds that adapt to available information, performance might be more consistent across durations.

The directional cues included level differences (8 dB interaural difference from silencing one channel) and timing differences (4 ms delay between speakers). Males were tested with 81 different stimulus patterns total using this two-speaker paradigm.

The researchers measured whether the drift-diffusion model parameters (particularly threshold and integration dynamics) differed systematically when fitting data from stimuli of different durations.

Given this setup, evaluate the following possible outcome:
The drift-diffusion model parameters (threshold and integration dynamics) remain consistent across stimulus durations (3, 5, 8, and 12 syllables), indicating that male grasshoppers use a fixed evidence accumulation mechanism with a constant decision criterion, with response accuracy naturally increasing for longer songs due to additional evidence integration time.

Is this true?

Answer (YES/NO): YES